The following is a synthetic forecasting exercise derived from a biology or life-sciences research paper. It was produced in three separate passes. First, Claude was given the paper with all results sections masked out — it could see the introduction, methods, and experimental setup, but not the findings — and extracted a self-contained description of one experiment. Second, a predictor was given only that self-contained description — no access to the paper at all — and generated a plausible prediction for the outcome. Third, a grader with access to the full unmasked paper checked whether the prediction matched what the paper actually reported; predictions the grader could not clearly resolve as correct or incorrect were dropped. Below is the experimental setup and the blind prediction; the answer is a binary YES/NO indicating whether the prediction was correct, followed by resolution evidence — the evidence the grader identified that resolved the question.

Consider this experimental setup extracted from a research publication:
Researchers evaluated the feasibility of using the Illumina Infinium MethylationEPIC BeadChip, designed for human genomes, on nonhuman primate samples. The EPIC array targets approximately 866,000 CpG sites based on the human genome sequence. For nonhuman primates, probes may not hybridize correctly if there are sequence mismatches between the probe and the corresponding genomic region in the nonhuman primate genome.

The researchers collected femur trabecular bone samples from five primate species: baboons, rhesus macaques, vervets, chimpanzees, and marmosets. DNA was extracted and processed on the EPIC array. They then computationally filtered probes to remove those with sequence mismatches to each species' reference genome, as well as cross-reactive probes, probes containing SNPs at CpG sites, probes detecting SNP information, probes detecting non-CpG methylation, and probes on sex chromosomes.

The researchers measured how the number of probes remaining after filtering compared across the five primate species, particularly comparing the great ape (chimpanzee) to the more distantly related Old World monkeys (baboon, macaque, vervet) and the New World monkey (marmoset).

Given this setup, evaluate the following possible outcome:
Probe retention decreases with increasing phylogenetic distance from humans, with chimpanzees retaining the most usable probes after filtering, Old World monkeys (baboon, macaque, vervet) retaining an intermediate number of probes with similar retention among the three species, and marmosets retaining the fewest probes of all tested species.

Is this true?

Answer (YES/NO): YES